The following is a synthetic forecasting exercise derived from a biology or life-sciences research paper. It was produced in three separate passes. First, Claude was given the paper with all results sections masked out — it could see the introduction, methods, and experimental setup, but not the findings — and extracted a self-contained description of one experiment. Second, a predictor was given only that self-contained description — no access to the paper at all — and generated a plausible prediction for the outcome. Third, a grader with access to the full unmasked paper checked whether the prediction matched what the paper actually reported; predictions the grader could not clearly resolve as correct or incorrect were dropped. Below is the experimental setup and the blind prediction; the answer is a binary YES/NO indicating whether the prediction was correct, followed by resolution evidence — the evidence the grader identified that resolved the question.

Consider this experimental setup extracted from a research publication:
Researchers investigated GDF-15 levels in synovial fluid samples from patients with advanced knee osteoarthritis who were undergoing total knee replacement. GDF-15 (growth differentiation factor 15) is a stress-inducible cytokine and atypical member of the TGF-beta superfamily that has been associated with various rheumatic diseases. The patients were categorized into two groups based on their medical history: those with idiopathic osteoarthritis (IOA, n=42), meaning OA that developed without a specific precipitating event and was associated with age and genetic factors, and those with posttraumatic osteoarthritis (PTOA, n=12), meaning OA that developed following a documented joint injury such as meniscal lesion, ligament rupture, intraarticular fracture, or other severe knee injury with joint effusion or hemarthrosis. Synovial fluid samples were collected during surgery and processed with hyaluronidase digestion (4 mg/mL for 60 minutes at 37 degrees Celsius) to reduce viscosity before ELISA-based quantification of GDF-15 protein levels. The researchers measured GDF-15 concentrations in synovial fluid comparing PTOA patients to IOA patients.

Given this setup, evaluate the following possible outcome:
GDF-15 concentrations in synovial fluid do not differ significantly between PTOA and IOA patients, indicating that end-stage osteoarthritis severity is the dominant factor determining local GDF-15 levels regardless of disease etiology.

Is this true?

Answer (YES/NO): NO